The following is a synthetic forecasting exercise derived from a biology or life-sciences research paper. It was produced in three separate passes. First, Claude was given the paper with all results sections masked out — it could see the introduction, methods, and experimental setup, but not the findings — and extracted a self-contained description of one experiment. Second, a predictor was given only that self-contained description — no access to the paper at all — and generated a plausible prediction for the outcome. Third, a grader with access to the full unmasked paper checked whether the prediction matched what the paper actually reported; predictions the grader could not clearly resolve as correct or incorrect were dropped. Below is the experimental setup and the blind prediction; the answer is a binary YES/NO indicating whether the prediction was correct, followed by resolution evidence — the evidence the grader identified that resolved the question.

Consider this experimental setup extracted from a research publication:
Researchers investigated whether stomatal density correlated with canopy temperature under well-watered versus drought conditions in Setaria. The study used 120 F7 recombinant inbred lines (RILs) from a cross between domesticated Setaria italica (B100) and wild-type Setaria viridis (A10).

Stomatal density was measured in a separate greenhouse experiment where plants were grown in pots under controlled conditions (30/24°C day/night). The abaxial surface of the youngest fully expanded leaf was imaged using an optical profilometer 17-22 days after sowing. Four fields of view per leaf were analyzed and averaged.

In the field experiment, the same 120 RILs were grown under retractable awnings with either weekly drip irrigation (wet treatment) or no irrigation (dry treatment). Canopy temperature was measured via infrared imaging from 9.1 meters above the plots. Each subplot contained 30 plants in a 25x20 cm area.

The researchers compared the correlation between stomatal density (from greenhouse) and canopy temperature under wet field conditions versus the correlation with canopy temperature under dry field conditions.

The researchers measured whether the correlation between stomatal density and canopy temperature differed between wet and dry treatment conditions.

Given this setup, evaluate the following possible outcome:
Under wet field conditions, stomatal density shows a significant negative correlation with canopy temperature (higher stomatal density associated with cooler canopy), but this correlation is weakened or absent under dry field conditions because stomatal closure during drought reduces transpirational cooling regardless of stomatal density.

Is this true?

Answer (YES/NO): NO